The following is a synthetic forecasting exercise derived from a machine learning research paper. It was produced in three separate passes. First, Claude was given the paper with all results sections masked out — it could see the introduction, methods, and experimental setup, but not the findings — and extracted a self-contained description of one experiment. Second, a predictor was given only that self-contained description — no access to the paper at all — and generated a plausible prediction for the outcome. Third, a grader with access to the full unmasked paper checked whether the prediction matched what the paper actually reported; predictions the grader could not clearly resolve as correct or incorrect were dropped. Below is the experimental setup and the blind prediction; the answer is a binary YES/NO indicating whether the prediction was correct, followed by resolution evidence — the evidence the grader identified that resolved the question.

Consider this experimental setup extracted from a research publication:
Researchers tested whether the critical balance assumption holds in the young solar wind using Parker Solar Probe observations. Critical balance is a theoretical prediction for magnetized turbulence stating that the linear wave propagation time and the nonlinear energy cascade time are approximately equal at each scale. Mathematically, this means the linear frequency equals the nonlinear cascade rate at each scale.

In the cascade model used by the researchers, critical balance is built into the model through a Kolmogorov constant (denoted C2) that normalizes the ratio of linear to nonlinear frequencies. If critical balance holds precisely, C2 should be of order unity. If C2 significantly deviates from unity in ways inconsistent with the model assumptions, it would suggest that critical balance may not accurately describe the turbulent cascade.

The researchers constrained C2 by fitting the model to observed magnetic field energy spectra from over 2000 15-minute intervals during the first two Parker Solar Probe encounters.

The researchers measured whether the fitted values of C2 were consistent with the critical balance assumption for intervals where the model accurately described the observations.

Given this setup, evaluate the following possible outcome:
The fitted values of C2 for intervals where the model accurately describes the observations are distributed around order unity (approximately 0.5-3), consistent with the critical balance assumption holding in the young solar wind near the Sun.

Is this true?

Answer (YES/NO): YES